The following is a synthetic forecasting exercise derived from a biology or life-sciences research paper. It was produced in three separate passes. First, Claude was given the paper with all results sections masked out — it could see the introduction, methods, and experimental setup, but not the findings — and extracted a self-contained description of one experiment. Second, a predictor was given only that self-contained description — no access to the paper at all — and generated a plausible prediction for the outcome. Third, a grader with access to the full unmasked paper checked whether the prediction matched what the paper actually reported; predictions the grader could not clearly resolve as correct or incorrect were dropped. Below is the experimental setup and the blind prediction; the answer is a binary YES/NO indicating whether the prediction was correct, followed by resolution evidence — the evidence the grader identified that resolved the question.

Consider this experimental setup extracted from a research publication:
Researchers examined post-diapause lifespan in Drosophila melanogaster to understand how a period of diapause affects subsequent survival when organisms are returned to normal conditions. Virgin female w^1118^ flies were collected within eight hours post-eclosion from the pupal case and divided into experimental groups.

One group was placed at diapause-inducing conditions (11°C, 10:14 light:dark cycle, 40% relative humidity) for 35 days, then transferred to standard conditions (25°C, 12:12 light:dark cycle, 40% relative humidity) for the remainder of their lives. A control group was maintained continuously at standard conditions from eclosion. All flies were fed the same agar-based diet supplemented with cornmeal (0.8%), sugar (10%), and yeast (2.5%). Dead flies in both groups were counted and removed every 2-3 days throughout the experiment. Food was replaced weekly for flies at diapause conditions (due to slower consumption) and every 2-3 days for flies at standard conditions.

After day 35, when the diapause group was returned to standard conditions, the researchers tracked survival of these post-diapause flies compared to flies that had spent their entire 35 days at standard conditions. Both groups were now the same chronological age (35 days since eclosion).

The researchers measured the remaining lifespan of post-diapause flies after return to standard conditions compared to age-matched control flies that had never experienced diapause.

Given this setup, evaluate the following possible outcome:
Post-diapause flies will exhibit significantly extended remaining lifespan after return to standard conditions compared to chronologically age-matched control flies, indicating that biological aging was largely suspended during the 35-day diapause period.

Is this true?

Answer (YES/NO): YES